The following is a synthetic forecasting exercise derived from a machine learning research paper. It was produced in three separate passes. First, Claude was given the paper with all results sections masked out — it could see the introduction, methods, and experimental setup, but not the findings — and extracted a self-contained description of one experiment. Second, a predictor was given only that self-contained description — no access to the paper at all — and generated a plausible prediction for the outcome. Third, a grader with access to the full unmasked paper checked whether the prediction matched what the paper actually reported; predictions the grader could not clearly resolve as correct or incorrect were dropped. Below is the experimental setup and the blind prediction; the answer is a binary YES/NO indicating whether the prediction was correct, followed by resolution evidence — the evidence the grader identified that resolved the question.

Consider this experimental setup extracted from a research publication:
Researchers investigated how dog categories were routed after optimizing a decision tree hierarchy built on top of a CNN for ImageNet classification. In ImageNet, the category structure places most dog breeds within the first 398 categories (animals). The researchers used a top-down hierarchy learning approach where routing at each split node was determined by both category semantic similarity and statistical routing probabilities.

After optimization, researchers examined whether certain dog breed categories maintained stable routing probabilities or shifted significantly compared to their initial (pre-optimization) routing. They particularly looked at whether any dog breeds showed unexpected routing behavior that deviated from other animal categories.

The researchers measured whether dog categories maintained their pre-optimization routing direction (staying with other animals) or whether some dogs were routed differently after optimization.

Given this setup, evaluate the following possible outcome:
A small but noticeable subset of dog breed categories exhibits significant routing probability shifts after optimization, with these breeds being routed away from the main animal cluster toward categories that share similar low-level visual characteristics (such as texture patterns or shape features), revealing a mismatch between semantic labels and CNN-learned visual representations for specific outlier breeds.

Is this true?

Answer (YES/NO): NO